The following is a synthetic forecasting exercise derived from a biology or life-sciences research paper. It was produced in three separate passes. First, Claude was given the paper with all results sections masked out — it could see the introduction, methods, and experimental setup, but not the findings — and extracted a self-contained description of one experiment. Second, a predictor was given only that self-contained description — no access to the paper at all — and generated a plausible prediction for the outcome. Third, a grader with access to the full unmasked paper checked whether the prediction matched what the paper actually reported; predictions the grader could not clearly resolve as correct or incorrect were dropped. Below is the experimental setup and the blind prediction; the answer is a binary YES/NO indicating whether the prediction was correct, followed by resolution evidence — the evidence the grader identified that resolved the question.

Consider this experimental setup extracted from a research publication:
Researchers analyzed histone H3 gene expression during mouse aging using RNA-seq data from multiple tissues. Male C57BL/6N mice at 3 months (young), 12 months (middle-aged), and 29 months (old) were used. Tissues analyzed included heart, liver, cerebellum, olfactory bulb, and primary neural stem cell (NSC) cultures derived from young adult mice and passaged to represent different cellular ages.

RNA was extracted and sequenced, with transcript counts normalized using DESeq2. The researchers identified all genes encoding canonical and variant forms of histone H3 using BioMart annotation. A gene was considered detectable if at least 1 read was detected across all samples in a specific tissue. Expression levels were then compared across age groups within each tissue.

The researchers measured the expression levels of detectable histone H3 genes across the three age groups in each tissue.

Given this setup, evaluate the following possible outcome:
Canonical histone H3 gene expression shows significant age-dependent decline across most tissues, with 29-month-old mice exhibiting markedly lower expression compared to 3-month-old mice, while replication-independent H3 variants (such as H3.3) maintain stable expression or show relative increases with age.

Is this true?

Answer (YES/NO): NO